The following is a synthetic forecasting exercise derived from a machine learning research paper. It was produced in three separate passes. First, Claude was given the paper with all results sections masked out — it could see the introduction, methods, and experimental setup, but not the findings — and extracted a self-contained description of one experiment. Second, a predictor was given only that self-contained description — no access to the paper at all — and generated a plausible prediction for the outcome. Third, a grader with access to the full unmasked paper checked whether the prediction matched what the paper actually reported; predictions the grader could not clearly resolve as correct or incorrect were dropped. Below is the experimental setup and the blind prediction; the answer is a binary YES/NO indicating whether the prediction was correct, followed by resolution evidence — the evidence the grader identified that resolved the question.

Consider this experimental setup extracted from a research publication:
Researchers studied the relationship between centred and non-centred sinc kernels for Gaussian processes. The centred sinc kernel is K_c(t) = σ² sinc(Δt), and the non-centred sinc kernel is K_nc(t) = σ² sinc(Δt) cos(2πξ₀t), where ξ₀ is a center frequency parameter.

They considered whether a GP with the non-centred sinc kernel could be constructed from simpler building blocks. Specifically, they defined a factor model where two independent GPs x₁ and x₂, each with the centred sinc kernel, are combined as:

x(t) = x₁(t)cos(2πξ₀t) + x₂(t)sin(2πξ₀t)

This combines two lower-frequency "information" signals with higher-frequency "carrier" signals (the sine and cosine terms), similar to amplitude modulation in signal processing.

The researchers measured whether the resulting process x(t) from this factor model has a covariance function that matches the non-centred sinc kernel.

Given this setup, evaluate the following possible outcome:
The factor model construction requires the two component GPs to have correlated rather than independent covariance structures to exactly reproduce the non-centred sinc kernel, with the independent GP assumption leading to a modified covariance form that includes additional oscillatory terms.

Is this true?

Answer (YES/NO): NO